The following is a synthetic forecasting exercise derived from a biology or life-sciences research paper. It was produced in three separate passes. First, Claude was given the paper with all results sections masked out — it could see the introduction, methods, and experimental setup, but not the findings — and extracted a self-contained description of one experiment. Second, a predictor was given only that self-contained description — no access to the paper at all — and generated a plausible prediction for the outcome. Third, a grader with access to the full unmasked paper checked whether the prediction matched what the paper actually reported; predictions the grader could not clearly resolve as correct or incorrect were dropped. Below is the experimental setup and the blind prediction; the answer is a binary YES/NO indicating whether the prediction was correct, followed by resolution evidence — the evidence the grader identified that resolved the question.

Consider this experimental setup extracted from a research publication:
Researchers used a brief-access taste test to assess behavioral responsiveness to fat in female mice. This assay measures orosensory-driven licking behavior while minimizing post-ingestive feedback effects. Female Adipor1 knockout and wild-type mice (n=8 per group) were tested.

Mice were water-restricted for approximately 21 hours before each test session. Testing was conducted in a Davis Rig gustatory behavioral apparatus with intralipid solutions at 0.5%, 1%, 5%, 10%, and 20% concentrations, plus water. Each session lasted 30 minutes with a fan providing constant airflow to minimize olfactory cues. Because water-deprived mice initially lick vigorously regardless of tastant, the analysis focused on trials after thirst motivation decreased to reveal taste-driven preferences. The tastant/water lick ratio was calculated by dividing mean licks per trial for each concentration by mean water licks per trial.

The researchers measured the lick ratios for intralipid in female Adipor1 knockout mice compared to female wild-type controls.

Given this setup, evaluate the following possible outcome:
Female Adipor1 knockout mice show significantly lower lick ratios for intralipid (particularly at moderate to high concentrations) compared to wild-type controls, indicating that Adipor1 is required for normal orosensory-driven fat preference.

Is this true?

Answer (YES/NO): NO